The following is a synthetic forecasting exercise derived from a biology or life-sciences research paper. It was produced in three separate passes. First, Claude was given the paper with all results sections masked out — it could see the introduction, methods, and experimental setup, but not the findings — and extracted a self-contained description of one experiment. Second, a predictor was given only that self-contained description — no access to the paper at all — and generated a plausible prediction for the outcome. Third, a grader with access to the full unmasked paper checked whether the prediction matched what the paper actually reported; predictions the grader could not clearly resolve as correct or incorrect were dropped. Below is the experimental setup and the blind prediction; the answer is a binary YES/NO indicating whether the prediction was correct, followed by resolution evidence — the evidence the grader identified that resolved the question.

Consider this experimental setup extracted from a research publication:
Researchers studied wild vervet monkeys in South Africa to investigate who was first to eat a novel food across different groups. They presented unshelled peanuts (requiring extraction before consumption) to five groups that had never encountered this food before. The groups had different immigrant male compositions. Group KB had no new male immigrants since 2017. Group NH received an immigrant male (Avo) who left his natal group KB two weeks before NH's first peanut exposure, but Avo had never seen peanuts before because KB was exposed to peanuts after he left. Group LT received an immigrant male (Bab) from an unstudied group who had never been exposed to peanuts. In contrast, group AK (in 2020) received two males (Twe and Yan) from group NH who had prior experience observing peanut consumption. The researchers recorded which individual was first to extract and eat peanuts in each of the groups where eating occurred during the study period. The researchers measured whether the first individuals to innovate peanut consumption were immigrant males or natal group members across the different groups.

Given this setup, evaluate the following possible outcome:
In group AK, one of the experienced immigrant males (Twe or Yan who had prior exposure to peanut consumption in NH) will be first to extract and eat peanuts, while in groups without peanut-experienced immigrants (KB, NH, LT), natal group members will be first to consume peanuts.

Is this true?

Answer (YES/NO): NO